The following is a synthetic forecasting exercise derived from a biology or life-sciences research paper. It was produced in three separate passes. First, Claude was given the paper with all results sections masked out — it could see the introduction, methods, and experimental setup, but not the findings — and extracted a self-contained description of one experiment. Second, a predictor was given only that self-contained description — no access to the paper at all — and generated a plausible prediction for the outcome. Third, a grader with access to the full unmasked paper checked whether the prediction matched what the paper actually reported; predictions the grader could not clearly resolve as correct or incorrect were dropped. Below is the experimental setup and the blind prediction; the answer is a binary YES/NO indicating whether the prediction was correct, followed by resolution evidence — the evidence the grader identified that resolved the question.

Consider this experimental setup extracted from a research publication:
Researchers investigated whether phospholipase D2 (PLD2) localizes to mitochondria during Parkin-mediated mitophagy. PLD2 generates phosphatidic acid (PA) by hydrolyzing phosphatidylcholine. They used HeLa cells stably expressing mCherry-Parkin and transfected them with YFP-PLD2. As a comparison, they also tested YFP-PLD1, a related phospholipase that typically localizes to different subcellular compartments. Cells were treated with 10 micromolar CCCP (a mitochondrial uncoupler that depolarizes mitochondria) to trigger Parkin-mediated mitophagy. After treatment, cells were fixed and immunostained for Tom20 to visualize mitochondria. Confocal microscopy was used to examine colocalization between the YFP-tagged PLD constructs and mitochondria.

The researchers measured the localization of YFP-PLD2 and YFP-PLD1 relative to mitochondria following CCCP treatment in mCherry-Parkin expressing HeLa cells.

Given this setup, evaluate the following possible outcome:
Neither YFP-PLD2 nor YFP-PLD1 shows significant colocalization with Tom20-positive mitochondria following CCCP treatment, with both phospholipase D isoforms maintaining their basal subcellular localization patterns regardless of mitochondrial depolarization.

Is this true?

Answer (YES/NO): NO